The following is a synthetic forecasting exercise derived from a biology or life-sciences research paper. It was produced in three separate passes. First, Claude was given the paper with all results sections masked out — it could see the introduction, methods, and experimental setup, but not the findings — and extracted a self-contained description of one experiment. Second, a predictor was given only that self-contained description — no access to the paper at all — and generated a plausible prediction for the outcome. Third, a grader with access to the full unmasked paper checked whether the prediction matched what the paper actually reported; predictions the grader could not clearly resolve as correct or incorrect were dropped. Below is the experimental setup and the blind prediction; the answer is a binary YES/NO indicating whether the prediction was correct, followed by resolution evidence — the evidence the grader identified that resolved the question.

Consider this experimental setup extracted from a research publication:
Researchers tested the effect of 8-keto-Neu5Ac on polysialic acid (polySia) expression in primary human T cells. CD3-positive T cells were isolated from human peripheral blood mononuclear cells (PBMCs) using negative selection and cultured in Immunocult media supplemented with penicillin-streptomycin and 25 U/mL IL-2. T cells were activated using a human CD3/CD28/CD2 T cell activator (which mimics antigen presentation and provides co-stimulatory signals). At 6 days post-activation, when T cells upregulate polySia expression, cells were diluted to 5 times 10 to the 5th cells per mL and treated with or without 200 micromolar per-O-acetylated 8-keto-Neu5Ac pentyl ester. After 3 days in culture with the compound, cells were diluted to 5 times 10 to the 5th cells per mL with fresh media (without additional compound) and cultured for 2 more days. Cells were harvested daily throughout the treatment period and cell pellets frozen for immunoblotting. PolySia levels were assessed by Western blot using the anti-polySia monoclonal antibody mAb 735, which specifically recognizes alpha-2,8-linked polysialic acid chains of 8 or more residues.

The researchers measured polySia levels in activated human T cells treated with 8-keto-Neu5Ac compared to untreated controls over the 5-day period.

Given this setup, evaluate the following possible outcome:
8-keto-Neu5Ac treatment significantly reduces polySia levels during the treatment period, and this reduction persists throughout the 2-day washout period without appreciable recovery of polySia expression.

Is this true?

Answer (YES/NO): NO